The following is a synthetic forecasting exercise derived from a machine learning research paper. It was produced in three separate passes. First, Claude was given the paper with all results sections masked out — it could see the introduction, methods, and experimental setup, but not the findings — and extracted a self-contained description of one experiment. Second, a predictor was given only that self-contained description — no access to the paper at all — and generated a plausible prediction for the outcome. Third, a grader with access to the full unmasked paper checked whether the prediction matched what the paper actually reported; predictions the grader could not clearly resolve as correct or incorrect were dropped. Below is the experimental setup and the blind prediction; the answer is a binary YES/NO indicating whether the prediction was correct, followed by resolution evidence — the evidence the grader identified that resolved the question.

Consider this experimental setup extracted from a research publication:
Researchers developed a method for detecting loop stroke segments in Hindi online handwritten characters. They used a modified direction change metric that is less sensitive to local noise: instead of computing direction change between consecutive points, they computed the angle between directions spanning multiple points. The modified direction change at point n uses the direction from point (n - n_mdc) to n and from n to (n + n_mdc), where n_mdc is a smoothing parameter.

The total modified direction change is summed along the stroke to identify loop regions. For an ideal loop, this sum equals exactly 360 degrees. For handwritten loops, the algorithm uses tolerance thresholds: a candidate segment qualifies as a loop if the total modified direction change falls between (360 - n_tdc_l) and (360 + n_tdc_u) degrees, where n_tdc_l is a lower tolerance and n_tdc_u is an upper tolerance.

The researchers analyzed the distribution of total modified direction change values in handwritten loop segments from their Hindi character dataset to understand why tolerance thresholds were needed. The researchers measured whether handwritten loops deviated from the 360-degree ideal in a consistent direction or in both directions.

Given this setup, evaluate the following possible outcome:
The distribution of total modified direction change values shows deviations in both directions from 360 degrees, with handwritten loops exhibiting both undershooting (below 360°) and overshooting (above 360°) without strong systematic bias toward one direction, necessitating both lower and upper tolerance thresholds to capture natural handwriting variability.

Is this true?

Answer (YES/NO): NO